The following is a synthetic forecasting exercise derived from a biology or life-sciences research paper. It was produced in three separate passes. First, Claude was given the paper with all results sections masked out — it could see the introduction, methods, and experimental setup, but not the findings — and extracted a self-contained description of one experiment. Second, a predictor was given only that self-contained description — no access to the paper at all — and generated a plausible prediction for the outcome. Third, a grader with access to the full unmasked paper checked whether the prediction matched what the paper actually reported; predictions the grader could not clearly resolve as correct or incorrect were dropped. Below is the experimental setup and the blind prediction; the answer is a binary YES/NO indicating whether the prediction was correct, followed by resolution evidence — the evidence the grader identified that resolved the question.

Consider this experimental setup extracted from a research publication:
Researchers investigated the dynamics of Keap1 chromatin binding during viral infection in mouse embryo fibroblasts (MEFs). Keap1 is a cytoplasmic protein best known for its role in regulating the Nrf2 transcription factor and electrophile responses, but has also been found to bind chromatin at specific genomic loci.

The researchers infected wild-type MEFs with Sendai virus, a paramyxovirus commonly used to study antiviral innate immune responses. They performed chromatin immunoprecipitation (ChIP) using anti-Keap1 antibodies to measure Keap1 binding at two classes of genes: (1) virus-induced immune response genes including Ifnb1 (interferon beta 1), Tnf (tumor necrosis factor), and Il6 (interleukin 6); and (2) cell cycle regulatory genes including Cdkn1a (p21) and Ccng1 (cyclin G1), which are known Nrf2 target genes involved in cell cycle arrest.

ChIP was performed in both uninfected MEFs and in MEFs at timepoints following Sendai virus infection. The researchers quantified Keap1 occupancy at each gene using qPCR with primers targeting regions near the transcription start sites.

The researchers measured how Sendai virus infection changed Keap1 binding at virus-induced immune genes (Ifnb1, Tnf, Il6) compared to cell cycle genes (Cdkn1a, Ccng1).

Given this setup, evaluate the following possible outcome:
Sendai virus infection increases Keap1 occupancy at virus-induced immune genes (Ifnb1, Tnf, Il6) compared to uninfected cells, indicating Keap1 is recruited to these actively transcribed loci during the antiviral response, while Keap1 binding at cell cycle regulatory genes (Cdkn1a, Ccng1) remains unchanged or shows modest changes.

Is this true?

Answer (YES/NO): NO